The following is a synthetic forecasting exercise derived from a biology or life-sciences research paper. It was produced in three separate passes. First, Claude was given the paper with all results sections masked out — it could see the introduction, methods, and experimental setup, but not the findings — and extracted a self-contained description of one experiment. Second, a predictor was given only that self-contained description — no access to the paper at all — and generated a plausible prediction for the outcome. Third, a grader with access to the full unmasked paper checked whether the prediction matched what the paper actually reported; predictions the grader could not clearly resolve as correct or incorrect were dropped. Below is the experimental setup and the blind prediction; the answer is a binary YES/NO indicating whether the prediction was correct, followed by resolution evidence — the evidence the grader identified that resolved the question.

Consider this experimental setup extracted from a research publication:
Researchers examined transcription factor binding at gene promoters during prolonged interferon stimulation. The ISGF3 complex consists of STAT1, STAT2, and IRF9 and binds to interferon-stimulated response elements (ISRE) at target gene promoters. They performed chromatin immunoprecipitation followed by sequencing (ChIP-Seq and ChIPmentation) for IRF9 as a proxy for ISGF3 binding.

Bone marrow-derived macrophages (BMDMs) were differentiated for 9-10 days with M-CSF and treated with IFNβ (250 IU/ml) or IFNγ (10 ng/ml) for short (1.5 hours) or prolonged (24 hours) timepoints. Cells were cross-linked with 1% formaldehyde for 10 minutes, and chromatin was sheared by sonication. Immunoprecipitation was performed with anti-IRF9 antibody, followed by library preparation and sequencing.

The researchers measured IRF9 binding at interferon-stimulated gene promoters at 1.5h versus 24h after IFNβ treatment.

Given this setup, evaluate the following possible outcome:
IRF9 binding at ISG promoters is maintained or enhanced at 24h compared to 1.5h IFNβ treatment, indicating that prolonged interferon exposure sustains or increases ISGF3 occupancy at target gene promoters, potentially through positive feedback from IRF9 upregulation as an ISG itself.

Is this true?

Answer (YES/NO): YES